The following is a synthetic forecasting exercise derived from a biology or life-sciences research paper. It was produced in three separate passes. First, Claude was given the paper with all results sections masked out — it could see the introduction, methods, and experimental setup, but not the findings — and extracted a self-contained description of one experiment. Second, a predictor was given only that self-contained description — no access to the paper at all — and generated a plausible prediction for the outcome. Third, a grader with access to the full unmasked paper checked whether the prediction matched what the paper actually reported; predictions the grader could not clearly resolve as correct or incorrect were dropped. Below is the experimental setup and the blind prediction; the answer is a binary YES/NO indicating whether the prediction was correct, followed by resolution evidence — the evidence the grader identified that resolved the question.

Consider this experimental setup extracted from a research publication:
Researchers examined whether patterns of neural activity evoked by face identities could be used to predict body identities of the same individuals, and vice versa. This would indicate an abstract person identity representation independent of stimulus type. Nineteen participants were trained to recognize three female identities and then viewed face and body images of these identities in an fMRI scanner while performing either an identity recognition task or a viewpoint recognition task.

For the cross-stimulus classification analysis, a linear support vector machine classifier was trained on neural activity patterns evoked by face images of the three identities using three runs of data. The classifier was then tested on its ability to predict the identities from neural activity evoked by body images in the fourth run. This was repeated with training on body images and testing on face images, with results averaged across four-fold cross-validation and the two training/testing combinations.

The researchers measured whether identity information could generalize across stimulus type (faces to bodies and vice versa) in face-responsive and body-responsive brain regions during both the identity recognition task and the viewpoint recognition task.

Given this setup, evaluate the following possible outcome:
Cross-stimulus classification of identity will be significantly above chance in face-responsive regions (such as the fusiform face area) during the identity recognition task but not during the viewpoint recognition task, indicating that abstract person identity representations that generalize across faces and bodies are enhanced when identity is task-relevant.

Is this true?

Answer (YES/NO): NO